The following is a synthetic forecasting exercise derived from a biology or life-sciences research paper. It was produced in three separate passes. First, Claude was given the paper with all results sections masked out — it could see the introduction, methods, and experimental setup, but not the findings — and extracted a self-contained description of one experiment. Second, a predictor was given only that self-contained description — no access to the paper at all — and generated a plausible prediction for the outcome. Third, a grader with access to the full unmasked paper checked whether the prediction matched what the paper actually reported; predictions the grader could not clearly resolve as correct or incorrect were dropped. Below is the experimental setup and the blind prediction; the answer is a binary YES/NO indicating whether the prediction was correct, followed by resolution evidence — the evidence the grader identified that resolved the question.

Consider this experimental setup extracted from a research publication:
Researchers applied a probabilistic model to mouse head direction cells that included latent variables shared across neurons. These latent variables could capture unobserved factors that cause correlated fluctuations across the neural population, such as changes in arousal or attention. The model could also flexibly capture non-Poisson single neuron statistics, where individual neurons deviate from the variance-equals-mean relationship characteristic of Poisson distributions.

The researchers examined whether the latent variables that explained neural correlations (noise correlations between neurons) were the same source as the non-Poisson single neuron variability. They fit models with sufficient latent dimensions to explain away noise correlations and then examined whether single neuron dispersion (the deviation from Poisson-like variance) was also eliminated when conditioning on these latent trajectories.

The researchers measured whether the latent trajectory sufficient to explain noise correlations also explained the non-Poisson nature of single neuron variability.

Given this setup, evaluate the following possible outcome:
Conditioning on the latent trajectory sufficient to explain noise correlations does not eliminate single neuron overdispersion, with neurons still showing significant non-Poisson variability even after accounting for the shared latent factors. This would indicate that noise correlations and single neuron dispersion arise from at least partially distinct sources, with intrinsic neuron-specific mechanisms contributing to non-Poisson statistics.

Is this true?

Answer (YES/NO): NO